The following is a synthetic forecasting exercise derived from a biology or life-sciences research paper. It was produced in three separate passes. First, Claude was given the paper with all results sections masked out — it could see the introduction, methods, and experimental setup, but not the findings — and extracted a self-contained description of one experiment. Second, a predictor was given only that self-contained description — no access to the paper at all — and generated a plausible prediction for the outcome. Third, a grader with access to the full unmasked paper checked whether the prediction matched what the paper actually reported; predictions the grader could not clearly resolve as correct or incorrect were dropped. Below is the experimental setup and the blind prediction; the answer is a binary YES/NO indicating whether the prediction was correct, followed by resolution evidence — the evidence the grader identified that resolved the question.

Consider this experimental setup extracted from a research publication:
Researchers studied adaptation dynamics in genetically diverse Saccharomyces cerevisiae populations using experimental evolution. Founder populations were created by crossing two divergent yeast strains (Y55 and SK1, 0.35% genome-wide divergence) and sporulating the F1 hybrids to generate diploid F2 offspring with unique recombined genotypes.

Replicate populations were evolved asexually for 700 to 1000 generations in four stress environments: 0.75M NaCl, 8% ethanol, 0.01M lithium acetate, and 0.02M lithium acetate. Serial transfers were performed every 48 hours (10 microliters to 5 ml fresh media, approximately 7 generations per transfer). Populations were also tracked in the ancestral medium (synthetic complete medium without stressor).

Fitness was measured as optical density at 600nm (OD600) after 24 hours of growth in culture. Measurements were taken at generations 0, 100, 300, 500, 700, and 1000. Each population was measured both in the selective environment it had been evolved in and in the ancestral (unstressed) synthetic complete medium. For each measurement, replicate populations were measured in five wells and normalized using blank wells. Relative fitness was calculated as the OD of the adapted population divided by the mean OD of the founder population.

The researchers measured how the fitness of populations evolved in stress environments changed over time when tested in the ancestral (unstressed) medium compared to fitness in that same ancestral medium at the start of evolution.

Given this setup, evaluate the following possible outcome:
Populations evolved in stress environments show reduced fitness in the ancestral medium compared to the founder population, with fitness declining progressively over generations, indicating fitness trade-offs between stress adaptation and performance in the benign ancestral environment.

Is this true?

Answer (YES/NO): NO